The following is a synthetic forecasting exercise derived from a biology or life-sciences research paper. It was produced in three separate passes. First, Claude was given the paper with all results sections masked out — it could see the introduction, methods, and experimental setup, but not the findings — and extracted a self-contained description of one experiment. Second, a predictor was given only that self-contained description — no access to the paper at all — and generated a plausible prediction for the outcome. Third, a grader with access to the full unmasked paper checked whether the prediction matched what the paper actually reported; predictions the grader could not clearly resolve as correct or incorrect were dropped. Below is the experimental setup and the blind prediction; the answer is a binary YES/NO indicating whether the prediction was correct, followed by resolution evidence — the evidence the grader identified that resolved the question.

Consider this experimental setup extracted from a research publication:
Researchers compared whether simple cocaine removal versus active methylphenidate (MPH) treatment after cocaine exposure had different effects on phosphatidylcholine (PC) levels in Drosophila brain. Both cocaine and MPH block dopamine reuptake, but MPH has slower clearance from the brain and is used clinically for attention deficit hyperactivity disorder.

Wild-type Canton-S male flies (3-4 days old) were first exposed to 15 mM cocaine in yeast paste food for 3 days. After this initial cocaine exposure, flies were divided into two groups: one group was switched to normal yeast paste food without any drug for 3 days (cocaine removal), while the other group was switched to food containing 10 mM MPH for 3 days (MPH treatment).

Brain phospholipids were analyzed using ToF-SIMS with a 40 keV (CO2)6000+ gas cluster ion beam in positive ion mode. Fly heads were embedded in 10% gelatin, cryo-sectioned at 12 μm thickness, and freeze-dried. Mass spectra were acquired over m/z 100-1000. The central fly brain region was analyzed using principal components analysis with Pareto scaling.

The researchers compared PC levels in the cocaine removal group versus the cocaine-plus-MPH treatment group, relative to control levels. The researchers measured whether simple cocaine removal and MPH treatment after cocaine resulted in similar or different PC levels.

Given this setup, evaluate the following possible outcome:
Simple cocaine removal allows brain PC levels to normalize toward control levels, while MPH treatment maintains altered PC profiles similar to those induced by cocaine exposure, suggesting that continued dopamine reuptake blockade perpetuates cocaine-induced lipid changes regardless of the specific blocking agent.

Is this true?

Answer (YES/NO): NO